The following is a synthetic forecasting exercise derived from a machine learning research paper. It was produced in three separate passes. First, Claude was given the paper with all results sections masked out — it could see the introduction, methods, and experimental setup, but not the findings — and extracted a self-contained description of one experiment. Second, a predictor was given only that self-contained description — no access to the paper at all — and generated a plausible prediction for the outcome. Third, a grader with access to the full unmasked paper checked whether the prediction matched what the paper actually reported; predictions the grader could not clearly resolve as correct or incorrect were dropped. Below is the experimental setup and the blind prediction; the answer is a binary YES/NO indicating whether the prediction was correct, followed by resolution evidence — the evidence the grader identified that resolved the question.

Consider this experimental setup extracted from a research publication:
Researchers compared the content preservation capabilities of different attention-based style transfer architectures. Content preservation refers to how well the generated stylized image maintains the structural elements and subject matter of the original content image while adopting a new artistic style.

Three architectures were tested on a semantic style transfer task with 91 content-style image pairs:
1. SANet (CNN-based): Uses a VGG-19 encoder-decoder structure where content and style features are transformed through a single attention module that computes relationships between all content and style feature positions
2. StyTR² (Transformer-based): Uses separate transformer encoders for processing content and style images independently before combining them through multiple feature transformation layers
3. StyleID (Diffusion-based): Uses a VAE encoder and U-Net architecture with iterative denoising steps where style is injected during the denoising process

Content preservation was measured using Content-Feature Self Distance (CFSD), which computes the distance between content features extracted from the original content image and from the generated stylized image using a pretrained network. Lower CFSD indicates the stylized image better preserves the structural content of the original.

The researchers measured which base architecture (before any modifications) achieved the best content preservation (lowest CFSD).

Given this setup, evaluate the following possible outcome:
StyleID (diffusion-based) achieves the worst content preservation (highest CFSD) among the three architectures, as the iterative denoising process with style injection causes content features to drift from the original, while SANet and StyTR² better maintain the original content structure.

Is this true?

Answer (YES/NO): NO